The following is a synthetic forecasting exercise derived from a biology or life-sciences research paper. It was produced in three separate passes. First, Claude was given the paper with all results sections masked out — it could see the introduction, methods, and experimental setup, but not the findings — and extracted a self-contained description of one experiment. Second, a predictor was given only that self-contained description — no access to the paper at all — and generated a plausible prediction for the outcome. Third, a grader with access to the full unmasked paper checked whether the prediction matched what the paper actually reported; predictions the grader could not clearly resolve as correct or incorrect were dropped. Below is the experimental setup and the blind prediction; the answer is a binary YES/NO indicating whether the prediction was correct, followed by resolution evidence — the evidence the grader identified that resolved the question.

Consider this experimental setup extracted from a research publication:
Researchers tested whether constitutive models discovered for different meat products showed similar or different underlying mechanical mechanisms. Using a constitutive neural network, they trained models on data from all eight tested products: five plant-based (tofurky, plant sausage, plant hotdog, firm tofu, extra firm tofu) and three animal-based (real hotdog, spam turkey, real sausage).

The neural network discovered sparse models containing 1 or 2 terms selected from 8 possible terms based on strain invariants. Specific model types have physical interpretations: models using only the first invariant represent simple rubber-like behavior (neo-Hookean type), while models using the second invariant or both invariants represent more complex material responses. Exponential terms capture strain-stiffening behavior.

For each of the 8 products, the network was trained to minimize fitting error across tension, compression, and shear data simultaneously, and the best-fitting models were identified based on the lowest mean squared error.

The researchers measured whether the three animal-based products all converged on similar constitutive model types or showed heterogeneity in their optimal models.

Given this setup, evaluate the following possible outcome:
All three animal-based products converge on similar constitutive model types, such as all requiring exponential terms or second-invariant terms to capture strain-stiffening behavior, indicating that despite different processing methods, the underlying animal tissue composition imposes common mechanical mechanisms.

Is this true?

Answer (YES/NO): NO